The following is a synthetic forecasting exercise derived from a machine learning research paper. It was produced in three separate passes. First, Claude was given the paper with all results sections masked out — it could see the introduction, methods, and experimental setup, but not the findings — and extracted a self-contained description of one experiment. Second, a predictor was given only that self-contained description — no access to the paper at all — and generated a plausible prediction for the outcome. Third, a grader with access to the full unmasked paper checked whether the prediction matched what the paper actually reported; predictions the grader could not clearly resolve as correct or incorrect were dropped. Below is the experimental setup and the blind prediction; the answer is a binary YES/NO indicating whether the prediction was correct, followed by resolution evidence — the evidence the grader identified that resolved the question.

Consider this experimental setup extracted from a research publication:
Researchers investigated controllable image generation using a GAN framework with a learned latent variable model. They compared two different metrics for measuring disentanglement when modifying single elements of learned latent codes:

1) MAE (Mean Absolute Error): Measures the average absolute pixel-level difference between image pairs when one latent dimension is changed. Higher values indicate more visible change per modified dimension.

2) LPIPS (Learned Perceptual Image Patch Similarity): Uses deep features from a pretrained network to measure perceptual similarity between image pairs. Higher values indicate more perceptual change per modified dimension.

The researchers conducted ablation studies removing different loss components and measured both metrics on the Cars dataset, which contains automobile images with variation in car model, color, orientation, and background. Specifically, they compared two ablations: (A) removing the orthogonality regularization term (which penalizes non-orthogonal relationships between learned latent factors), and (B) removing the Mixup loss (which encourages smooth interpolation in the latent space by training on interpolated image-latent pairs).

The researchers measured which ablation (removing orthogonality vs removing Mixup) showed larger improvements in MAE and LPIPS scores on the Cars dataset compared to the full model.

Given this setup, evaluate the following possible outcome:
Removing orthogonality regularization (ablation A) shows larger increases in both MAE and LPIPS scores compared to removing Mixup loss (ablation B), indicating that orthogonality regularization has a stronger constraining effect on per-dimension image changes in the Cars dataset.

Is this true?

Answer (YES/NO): YES